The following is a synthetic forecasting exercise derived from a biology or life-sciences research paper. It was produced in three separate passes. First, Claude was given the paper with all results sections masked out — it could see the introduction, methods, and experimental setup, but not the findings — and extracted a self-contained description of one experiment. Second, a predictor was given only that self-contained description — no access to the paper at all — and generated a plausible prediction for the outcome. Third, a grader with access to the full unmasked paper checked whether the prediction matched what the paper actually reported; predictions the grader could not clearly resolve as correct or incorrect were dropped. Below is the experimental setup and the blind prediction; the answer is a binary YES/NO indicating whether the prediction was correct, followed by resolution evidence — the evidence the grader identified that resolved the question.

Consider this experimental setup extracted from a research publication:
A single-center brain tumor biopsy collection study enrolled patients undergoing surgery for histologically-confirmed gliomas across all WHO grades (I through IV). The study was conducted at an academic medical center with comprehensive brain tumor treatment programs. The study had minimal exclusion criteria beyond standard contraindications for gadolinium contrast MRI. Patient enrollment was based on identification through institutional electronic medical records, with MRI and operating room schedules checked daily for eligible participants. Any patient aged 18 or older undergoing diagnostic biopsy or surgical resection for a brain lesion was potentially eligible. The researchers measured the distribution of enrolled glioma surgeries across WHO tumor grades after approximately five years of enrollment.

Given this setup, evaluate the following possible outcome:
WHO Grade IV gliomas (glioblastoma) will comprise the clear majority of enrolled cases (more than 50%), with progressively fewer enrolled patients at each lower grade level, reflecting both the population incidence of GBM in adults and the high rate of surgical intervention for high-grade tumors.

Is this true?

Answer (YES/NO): YES